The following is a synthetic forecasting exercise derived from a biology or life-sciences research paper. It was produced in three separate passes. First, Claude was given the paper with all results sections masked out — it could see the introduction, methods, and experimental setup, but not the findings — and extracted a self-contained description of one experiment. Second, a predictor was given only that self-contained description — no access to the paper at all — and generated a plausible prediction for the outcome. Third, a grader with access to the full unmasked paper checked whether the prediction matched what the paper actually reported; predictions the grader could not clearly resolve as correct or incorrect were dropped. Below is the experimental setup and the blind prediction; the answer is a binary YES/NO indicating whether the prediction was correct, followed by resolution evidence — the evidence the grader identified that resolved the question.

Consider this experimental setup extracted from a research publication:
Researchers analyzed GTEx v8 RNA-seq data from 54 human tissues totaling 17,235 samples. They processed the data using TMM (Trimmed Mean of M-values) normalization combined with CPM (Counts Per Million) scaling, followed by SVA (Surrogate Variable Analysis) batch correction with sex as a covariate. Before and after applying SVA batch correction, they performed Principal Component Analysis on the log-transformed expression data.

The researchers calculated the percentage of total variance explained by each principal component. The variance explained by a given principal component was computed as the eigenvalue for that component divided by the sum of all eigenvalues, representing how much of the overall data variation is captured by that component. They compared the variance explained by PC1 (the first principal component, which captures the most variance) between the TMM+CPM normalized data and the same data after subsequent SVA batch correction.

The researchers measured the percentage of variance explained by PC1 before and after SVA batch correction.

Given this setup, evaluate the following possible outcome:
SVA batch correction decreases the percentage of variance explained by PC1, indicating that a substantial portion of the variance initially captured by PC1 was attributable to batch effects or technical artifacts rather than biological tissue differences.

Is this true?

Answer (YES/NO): NO